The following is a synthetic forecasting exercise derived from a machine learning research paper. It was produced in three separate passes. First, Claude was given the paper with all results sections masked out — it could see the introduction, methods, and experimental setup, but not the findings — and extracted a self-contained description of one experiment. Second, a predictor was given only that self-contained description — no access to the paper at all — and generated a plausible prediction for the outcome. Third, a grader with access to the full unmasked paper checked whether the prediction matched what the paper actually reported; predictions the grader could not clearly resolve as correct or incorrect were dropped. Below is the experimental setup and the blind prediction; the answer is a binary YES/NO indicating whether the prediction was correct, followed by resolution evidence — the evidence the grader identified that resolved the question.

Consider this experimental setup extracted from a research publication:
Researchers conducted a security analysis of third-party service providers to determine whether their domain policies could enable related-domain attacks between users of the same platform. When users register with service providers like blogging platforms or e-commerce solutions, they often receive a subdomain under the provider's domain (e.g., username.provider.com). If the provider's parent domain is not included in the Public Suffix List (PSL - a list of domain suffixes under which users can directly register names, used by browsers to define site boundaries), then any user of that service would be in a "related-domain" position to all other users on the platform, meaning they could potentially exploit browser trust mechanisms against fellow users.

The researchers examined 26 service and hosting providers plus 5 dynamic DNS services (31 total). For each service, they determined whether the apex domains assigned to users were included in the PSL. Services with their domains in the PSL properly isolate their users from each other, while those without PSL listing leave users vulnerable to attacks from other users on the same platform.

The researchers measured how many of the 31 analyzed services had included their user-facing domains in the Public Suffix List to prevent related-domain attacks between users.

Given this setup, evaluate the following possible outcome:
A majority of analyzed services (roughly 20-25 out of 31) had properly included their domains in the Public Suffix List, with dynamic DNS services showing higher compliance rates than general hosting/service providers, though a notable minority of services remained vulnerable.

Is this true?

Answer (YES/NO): NO